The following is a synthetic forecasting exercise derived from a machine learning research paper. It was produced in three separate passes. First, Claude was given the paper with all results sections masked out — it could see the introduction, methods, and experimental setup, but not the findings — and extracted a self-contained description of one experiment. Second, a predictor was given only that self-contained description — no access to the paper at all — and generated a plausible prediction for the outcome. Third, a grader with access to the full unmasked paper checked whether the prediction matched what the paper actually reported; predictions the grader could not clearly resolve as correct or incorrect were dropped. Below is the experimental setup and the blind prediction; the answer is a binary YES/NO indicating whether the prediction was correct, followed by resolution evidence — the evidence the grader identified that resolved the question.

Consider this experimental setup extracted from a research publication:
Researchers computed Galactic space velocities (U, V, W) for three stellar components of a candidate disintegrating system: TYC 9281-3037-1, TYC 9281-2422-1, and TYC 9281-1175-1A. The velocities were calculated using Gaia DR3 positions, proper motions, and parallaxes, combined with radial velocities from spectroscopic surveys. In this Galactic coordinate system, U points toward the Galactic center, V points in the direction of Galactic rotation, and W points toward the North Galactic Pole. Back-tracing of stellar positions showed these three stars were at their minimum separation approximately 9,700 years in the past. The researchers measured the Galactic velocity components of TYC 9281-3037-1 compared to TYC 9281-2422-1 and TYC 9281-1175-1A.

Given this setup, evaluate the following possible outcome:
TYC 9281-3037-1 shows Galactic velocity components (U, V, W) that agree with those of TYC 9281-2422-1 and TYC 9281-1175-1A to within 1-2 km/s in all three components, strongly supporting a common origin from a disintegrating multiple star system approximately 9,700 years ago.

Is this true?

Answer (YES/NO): NO